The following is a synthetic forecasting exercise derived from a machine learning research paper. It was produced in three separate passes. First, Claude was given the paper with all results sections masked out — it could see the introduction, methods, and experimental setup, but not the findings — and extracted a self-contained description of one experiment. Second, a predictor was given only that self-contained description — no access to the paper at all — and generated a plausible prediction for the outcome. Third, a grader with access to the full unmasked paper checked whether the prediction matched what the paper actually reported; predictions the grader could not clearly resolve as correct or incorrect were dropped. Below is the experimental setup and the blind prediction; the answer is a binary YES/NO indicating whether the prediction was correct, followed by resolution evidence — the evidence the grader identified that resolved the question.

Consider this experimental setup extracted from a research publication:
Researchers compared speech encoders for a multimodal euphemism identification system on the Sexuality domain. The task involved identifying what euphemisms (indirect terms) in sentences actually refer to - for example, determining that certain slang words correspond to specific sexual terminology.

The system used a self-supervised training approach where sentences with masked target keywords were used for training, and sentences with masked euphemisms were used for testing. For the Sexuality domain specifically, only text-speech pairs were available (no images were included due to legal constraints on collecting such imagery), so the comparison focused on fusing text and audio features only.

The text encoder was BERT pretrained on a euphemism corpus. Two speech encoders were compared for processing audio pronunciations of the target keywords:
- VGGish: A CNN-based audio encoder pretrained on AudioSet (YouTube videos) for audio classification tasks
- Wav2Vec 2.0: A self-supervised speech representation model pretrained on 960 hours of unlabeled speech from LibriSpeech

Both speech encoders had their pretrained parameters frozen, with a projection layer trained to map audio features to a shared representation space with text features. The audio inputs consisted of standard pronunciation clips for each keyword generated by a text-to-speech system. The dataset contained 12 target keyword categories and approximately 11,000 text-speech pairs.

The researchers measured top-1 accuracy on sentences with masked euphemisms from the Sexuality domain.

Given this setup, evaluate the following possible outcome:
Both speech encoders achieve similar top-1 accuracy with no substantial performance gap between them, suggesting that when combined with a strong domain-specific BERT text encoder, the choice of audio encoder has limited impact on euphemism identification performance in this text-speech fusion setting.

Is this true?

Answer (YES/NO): NO